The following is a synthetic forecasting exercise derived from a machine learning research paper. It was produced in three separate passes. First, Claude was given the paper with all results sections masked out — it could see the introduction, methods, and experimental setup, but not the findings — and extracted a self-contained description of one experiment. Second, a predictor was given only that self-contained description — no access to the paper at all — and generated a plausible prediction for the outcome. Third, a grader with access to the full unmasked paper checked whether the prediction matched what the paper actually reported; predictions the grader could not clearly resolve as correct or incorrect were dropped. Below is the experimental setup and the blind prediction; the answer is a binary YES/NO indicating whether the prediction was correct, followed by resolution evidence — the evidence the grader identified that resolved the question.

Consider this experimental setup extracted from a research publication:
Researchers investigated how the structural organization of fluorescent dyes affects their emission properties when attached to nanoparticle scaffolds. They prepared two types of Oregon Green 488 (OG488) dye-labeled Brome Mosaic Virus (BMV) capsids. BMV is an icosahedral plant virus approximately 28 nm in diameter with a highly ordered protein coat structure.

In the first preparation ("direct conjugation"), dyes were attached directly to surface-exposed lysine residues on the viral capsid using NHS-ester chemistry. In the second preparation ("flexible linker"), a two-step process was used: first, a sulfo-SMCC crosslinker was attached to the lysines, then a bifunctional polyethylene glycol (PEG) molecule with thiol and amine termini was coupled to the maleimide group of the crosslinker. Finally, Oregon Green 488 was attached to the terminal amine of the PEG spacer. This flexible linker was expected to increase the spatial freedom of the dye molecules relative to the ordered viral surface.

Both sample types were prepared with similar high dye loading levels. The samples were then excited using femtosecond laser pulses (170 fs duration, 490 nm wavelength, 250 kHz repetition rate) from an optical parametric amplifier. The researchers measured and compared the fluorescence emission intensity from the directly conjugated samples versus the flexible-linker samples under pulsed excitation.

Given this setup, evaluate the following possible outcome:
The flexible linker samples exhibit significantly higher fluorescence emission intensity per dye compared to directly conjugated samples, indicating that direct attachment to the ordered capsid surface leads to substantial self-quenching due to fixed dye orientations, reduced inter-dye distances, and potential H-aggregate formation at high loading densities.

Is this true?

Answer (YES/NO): NO